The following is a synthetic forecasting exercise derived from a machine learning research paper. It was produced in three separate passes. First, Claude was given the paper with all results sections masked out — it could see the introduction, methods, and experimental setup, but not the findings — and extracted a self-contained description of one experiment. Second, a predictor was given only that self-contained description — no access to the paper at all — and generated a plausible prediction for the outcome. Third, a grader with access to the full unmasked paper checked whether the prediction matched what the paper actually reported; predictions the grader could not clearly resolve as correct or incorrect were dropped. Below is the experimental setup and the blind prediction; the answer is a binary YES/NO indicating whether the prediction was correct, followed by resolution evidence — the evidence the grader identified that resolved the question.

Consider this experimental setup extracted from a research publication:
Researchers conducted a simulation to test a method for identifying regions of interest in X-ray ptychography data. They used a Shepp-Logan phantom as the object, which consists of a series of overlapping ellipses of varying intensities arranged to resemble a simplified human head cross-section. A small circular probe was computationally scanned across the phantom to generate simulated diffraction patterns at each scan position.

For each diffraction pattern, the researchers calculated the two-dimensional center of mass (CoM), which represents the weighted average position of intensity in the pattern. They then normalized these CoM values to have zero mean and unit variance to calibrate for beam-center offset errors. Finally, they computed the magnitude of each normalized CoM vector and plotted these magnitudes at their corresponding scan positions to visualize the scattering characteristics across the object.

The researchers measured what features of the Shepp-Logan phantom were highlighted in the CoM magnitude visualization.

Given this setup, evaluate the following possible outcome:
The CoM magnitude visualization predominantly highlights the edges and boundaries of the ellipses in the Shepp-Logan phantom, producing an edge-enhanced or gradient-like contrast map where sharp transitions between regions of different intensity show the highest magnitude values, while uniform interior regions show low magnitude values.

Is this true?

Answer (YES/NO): YES